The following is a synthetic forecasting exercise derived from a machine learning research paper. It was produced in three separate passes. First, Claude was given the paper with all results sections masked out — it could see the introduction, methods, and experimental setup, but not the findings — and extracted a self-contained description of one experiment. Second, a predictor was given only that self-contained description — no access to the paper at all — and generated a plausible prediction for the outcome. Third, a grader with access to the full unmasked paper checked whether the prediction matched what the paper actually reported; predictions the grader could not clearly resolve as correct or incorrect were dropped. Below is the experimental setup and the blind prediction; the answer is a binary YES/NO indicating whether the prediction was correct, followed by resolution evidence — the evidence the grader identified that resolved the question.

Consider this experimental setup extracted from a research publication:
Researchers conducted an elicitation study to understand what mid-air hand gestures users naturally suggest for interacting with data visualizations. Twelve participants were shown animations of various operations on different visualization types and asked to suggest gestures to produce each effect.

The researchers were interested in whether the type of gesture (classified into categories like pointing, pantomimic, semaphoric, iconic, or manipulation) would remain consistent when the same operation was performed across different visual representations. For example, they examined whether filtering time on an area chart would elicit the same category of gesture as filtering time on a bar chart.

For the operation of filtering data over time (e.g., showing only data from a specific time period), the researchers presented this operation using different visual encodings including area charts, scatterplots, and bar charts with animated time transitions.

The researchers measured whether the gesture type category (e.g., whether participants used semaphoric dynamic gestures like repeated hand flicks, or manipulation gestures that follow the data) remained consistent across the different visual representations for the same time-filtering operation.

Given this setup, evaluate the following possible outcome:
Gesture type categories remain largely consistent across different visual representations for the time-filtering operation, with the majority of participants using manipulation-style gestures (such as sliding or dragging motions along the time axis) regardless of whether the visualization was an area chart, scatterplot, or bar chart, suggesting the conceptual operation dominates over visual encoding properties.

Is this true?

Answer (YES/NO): NO